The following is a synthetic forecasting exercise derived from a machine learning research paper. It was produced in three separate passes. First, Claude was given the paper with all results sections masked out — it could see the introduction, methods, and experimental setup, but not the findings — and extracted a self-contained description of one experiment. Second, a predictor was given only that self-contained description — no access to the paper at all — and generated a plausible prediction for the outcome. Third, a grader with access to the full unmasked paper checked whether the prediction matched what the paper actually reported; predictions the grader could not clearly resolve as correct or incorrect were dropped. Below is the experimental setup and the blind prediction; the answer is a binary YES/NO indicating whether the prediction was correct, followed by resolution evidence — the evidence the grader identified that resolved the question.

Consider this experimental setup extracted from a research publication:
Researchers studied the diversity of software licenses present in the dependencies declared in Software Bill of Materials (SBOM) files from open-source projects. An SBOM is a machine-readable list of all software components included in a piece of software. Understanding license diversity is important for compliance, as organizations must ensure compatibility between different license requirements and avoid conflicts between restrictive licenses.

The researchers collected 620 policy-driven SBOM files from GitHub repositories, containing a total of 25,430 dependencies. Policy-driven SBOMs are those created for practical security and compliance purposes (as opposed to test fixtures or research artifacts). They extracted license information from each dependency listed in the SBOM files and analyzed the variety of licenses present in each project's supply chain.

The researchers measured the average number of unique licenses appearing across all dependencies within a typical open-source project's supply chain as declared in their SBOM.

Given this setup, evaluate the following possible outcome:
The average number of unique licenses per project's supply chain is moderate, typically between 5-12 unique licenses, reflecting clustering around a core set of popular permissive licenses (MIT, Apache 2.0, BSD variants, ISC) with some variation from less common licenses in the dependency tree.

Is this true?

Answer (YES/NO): NO